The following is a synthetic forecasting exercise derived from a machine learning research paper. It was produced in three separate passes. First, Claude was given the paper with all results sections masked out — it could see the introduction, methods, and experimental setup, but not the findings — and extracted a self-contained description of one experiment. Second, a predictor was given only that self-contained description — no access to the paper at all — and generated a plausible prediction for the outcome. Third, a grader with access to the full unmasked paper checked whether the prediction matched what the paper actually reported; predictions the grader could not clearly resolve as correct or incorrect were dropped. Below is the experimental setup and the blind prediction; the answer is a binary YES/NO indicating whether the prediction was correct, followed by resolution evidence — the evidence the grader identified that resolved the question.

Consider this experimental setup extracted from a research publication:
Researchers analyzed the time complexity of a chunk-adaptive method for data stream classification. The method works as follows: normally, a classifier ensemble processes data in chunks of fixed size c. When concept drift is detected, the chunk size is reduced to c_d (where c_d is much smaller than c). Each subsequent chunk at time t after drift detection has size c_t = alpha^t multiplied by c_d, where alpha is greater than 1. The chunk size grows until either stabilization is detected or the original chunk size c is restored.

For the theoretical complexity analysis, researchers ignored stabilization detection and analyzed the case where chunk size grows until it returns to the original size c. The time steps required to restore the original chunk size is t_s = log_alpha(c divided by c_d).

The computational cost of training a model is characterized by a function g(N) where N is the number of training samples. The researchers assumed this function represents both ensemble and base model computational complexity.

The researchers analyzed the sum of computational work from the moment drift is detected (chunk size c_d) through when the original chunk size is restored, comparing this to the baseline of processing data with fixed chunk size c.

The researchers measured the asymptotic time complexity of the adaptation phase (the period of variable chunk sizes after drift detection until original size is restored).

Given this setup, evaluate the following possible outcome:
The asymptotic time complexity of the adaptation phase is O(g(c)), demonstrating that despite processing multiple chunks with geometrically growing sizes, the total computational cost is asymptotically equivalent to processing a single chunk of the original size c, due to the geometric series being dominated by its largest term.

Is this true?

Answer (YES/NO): YES